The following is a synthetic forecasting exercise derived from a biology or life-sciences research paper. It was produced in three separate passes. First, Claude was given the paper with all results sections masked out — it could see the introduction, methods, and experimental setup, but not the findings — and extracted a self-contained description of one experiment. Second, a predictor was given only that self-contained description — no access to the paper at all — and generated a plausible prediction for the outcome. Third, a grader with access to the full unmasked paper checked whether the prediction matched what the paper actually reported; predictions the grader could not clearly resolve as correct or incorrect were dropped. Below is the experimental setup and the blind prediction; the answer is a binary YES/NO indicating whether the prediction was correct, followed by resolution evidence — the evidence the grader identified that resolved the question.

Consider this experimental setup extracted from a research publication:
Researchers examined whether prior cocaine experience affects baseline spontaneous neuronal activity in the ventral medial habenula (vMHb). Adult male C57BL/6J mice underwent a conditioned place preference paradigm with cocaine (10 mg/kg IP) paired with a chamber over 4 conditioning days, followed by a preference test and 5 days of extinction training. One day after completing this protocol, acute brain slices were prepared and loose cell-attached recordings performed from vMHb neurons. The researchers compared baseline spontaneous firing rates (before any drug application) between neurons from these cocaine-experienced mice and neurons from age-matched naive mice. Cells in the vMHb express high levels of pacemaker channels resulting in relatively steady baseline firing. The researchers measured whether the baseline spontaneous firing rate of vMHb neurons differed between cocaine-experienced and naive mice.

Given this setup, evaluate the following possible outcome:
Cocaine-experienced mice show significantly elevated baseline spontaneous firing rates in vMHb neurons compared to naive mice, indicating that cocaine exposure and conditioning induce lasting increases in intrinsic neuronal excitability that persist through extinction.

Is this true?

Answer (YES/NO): NO